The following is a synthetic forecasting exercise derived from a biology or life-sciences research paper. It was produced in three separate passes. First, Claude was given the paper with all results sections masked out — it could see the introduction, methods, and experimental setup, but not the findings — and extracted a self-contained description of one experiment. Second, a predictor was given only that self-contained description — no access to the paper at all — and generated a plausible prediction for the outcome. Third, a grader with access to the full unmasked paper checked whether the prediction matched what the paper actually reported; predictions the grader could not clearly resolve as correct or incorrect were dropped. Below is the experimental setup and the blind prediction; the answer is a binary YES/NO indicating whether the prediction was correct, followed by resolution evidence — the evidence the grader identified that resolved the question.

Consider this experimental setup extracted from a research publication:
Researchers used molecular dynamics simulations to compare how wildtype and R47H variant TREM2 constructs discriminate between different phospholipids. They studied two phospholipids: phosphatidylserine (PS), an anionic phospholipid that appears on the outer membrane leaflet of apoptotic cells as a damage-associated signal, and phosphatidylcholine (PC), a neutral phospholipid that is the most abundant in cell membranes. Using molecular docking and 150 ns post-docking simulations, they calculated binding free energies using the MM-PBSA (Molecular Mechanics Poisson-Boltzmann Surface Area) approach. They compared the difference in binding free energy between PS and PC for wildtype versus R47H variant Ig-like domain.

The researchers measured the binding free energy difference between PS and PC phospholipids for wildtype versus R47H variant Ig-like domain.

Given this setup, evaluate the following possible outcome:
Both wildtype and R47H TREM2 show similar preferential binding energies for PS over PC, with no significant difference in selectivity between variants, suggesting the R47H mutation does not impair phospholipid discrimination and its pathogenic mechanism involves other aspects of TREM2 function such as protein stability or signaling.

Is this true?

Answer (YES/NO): NO